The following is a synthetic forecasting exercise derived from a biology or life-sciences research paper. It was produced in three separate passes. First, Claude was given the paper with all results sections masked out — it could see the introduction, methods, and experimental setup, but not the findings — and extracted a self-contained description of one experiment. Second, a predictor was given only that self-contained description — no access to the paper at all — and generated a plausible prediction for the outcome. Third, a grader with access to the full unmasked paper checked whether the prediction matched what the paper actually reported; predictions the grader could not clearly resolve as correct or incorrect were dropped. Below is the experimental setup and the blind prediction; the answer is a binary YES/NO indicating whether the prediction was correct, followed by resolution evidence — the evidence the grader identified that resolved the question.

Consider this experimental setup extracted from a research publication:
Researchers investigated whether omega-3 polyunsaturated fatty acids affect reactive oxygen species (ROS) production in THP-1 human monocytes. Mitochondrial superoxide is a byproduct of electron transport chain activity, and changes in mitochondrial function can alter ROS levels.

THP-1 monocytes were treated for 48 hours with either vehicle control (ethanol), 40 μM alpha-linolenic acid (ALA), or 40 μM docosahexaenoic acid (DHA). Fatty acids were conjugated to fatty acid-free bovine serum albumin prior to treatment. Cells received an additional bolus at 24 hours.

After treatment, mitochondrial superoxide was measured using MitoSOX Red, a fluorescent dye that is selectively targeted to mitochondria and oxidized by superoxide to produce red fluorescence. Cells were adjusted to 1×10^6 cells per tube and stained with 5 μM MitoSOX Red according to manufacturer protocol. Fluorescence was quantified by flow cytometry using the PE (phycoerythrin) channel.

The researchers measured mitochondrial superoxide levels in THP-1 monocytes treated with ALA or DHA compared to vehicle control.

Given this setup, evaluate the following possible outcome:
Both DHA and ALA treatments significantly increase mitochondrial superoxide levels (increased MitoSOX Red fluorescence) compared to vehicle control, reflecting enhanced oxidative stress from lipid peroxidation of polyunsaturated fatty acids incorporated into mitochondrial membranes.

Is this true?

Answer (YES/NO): NO